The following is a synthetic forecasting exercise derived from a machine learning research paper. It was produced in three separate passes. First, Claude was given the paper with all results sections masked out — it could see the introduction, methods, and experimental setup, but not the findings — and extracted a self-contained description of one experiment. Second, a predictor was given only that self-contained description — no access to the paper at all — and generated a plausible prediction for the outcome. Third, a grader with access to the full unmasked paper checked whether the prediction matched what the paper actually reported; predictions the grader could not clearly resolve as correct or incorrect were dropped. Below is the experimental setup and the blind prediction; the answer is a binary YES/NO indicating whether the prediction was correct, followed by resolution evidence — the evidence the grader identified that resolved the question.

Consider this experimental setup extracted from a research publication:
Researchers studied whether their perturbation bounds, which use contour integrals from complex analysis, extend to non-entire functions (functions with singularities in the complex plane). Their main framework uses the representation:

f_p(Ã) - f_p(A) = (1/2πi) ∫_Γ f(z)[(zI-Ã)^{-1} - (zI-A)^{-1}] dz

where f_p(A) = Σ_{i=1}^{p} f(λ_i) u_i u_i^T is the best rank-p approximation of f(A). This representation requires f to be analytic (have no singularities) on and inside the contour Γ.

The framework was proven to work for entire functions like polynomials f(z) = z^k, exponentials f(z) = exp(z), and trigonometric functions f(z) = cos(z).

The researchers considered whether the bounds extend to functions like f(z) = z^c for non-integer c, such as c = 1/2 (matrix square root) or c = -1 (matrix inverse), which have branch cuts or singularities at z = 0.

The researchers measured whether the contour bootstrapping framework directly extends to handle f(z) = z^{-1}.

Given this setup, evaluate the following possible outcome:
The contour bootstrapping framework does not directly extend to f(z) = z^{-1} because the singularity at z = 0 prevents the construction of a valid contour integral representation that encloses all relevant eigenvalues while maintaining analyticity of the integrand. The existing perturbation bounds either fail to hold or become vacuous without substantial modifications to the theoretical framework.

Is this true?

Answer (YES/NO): YES